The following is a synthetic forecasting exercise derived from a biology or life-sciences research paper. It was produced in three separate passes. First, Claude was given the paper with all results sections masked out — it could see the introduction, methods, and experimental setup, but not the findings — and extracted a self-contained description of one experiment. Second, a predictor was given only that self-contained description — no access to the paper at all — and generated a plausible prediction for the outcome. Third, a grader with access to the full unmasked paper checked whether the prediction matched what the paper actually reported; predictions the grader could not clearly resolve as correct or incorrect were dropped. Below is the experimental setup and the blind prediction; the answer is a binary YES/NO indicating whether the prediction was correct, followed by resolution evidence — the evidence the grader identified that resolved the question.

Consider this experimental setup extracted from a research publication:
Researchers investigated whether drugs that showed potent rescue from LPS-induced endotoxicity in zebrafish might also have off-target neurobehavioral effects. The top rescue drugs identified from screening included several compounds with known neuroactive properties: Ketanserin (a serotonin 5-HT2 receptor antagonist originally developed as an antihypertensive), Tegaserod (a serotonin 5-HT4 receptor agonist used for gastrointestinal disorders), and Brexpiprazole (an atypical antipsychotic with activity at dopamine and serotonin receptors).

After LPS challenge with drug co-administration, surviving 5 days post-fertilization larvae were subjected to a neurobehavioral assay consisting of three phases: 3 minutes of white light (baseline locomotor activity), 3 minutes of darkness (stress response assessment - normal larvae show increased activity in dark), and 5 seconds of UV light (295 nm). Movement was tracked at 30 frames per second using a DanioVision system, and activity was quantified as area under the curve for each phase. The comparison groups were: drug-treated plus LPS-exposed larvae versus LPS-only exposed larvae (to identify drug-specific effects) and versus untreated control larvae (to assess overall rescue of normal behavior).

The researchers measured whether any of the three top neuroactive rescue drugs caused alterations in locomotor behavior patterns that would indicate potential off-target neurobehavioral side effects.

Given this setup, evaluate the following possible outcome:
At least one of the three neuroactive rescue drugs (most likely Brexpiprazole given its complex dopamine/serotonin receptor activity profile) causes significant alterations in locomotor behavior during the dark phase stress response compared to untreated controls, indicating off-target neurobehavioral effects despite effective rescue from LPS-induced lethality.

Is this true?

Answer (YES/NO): YES